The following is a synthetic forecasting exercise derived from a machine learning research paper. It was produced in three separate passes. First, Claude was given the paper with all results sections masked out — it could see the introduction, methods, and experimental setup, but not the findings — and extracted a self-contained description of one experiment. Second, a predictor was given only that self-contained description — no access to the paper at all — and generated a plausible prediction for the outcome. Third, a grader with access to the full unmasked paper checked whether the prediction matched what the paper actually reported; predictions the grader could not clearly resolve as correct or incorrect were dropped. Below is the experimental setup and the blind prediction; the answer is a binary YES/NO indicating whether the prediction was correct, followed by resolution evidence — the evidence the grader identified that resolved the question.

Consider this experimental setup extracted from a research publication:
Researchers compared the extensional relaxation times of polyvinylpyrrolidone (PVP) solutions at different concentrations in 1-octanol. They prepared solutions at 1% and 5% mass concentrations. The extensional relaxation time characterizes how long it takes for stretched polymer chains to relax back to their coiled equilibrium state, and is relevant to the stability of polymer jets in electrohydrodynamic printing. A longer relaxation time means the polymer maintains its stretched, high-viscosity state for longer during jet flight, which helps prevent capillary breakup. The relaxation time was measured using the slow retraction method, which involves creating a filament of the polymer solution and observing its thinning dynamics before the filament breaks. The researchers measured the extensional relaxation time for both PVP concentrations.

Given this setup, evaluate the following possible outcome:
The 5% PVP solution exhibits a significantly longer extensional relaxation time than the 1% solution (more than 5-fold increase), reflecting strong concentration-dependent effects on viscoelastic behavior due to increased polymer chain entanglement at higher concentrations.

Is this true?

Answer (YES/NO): YES